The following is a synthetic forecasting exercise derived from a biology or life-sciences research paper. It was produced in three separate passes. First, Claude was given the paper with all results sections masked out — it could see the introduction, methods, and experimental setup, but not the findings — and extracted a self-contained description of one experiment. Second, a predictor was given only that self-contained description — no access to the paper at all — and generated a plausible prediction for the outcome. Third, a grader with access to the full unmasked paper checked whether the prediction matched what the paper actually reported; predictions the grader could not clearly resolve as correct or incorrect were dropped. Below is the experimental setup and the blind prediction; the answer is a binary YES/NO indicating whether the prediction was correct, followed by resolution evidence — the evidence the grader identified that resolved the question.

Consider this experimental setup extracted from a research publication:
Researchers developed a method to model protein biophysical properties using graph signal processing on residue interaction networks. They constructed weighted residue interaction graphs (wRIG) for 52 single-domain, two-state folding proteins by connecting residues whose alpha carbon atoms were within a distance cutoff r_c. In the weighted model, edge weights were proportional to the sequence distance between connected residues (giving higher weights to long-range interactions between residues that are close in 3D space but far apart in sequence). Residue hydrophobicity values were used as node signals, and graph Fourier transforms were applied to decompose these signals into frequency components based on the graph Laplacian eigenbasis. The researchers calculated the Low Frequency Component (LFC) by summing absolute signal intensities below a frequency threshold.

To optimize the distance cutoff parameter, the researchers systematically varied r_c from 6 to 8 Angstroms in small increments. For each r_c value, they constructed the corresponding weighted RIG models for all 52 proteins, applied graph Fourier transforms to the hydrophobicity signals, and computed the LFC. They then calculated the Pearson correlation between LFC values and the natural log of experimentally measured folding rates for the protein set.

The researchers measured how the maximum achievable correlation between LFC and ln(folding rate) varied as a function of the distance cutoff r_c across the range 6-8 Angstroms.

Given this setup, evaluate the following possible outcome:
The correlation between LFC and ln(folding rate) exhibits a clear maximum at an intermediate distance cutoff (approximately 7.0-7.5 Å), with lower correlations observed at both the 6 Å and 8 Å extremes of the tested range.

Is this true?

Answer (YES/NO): YES